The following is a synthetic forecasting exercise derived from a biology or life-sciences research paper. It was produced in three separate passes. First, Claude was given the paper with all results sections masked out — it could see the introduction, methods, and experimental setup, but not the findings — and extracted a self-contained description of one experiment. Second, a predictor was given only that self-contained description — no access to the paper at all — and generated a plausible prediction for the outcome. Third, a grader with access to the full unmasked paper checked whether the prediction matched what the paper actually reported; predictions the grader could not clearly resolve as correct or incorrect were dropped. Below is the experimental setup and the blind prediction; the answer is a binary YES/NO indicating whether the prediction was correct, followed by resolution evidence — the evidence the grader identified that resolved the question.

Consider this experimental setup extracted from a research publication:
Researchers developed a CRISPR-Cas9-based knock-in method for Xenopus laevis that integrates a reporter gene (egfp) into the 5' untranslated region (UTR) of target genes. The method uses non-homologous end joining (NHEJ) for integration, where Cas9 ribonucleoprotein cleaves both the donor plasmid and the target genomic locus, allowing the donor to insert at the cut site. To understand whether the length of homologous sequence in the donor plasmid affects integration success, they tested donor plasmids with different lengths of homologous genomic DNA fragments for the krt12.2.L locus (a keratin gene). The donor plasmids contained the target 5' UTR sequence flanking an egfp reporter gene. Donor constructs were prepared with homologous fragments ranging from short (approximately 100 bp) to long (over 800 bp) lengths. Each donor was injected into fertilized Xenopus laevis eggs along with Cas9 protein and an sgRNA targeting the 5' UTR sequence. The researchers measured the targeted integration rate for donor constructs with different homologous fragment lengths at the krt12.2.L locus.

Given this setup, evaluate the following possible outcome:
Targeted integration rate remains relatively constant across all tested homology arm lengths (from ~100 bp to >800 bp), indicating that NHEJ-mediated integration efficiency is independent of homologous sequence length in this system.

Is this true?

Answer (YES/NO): NO